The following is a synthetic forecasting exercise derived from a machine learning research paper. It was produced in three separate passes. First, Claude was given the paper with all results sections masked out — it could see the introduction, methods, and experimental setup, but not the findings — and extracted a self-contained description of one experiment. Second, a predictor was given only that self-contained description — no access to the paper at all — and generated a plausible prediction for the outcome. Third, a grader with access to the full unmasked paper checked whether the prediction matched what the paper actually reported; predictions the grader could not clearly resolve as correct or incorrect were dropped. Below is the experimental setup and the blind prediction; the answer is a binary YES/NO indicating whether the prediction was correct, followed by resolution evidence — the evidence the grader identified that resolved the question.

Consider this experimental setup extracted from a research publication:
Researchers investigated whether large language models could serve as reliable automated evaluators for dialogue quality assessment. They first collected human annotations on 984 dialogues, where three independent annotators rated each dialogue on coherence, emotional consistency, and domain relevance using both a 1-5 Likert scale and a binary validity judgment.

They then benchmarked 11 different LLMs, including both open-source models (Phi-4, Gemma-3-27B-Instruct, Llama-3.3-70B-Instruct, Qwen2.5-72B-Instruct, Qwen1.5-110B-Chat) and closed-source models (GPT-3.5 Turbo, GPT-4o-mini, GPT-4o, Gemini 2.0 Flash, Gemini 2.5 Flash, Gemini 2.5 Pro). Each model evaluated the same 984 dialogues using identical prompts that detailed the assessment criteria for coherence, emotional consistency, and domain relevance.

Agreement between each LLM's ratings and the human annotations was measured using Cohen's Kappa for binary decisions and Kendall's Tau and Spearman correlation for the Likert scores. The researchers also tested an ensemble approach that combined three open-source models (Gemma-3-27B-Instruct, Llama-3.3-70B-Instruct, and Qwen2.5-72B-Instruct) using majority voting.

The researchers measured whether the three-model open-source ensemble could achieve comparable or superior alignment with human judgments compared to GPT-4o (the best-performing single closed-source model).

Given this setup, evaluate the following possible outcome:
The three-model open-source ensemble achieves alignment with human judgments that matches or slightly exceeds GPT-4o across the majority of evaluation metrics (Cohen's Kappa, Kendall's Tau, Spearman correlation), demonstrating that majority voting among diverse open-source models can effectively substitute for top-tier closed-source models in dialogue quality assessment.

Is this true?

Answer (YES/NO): YES